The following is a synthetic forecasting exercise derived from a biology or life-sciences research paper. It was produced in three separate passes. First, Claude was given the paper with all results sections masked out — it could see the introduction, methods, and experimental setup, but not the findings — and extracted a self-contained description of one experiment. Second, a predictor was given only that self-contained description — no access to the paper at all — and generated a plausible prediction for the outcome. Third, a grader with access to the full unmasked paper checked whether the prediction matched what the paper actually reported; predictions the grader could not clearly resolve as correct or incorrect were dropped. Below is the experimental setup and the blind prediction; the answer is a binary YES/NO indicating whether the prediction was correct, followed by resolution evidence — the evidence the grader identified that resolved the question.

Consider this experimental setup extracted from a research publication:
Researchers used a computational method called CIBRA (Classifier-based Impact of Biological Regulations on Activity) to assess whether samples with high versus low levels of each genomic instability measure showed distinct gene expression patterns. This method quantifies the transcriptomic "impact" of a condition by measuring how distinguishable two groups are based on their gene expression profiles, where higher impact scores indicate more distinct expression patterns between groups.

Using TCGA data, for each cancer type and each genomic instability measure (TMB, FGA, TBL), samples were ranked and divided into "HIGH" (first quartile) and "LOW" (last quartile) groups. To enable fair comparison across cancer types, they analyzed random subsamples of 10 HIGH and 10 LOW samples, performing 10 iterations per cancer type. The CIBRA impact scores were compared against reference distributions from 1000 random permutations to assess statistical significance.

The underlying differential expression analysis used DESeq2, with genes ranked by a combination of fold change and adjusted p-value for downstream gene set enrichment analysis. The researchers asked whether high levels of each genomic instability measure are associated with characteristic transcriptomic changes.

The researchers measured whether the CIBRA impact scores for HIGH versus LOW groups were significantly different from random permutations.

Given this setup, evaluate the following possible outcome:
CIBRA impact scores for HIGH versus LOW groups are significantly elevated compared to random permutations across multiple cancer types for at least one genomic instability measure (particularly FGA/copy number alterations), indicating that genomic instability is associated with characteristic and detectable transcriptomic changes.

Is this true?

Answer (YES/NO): NO